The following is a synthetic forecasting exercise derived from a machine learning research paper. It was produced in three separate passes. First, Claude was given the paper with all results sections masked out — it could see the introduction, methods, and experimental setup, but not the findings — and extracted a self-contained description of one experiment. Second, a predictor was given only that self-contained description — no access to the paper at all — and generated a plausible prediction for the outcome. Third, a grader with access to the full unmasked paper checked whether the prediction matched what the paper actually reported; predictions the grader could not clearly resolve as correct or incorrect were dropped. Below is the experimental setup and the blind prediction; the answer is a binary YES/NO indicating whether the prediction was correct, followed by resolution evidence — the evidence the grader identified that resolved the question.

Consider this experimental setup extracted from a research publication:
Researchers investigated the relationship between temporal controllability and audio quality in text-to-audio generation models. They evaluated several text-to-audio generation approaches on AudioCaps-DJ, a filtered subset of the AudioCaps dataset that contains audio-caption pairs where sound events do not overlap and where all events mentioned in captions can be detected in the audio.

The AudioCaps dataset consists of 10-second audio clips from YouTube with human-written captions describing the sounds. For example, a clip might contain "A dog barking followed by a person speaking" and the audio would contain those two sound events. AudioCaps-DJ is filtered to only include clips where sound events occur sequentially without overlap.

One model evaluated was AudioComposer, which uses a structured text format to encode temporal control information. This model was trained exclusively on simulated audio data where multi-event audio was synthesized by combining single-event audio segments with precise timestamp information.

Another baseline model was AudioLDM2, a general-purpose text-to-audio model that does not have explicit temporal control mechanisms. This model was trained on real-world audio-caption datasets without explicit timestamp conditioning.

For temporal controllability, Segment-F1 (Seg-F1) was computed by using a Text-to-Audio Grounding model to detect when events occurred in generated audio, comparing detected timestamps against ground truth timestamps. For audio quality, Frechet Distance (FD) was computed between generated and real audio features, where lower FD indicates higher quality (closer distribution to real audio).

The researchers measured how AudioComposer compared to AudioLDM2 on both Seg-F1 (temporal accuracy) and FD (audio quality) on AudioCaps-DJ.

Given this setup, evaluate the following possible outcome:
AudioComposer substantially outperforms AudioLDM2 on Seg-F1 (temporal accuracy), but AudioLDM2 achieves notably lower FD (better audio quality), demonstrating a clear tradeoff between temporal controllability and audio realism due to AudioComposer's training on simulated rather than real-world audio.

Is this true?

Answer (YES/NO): NO